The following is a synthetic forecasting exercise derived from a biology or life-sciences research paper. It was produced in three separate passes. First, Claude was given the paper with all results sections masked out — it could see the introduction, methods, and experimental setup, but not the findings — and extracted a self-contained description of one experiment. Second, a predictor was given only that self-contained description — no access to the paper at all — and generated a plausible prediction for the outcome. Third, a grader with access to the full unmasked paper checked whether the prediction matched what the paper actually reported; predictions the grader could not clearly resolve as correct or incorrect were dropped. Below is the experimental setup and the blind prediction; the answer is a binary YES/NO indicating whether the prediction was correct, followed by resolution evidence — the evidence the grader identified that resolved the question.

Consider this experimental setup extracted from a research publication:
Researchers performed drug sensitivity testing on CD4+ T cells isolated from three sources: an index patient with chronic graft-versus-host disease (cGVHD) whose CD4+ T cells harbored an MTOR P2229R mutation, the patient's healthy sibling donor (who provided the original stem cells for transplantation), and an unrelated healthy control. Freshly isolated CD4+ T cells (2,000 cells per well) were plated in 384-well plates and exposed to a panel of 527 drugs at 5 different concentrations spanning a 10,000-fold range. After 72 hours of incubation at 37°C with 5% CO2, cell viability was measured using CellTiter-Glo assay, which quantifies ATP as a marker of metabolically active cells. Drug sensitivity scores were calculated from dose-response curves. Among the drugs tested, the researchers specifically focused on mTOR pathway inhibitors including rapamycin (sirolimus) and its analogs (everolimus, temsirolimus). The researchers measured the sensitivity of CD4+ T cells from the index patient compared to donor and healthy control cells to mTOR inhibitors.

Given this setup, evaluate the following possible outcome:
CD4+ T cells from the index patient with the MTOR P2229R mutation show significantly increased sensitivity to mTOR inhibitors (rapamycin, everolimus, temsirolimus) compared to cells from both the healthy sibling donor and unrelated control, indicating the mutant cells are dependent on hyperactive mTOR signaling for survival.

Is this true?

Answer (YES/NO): NO